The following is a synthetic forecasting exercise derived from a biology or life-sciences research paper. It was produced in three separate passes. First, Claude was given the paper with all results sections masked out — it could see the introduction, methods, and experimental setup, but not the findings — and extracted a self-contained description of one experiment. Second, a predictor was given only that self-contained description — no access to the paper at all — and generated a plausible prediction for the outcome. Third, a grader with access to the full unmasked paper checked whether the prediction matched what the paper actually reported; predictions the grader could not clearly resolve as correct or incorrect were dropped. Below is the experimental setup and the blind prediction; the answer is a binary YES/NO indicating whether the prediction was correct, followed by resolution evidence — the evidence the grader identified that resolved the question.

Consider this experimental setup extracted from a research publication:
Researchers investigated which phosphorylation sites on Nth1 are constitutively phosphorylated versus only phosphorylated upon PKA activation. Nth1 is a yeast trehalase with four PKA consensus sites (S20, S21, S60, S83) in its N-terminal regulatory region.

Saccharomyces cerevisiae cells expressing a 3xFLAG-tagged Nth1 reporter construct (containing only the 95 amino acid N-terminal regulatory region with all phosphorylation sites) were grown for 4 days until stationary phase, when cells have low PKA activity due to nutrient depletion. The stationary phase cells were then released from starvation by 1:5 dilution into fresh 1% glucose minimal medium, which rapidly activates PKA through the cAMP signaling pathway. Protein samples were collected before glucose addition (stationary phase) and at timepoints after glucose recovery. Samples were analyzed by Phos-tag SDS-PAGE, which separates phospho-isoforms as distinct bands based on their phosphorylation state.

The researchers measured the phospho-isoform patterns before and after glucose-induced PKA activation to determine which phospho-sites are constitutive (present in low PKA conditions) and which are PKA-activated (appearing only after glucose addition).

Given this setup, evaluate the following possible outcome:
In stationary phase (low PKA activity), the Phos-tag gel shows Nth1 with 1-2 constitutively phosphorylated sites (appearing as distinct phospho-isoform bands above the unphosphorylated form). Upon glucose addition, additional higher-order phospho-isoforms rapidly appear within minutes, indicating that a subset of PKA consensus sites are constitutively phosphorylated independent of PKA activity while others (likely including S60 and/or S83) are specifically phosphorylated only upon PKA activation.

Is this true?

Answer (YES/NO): NO